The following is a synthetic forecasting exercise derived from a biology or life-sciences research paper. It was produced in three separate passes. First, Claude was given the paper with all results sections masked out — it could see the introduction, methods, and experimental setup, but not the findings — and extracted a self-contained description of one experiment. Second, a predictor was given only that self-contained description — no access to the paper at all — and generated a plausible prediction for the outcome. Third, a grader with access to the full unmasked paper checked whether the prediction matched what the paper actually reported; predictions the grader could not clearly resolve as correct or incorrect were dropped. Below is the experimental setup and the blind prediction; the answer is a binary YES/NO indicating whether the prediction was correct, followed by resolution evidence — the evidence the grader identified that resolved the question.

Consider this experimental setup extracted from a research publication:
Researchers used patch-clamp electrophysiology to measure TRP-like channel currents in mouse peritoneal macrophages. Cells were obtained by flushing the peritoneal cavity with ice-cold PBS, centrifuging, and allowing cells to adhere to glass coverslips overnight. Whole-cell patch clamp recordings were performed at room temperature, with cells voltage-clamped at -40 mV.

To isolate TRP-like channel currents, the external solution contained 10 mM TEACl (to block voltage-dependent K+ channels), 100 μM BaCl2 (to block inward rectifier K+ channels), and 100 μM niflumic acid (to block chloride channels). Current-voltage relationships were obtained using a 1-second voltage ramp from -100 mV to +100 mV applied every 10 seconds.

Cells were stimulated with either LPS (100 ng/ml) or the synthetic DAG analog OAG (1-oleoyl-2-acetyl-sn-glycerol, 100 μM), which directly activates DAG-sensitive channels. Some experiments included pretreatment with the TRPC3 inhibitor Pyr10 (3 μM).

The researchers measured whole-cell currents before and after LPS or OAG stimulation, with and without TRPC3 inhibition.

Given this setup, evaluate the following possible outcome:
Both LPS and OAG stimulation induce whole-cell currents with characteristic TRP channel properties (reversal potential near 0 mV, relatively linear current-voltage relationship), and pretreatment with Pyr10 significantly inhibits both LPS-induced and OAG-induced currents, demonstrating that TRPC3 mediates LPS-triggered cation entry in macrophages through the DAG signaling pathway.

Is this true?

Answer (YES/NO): NO